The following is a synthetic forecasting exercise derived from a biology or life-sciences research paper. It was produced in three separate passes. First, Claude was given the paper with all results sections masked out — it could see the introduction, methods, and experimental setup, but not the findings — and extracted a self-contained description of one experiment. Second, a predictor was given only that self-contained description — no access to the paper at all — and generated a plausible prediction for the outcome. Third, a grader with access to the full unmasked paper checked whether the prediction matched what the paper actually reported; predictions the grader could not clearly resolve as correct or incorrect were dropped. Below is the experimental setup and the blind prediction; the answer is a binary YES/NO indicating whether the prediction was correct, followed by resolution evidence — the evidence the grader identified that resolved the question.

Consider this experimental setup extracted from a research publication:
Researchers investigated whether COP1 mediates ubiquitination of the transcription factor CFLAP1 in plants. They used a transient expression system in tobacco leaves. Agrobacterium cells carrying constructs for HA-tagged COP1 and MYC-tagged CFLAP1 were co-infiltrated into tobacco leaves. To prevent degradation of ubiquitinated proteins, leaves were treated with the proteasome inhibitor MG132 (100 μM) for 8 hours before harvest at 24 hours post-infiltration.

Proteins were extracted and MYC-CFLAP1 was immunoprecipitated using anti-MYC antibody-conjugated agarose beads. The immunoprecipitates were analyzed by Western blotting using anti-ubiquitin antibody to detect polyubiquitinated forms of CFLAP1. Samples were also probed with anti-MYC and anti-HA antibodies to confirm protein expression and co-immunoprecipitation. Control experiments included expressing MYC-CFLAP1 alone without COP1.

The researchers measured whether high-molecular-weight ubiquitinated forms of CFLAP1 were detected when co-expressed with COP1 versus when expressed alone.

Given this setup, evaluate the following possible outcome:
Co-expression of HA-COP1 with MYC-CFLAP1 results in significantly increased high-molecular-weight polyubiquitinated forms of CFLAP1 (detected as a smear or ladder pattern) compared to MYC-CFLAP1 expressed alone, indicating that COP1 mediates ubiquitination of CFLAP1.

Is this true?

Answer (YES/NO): YES